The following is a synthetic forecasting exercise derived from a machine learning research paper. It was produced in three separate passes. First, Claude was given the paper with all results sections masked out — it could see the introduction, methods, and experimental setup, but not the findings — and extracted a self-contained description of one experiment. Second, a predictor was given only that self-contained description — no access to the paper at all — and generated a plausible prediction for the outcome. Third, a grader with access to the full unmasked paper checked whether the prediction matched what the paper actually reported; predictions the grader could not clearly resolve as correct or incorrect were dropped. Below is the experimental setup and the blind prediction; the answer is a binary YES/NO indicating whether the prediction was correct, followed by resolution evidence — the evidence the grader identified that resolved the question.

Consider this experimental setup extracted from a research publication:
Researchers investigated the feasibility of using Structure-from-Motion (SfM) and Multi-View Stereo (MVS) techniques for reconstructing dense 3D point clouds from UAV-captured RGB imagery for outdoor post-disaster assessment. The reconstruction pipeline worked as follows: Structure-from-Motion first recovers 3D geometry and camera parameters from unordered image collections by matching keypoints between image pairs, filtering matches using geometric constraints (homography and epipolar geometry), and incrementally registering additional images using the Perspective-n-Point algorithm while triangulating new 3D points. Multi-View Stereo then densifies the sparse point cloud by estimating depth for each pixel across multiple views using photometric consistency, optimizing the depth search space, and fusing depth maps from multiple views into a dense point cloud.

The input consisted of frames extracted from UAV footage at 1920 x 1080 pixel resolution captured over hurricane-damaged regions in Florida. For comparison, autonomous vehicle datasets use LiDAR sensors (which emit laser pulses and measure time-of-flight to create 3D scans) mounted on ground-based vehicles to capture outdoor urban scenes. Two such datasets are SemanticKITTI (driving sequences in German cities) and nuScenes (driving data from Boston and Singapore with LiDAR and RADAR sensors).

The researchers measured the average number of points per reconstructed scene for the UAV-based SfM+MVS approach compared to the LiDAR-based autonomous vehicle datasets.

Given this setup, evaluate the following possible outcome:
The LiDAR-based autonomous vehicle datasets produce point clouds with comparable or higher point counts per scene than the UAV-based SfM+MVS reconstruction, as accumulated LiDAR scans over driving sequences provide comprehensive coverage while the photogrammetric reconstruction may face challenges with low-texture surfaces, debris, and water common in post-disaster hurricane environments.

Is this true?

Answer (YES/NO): NO